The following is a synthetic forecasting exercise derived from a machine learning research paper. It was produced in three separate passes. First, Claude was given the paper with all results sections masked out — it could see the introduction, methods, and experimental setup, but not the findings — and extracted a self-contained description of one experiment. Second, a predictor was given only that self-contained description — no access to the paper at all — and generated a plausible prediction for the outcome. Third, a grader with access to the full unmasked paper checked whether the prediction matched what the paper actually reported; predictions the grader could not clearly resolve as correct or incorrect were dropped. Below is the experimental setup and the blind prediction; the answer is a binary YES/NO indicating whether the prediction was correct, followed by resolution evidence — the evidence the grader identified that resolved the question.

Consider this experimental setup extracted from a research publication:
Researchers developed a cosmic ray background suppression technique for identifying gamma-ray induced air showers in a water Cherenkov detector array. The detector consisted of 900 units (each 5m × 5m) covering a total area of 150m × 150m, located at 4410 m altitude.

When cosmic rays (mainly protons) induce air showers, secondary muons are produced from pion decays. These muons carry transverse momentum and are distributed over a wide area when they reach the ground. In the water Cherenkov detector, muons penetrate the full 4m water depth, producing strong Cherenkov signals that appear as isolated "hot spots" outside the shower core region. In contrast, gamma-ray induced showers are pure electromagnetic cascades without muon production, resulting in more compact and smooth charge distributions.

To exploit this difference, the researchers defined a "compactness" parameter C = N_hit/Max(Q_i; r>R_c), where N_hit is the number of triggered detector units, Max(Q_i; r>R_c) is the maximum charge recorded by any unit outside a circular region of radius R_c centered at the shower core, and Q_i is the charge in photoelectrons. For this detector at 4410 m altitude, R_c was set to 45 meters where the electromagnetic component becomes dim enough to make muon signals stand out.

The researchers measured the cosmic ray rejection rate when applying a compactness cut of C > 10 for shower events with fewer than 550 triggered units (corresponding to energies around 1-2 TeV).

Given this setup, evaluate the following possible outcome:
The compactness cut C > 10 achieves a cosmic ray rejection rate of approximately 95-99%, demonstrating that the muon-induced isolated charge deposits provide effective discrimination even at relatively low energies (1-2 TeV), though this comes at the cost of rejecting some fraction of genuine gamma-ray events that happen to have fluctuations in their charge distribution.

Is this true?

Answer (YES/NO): YES